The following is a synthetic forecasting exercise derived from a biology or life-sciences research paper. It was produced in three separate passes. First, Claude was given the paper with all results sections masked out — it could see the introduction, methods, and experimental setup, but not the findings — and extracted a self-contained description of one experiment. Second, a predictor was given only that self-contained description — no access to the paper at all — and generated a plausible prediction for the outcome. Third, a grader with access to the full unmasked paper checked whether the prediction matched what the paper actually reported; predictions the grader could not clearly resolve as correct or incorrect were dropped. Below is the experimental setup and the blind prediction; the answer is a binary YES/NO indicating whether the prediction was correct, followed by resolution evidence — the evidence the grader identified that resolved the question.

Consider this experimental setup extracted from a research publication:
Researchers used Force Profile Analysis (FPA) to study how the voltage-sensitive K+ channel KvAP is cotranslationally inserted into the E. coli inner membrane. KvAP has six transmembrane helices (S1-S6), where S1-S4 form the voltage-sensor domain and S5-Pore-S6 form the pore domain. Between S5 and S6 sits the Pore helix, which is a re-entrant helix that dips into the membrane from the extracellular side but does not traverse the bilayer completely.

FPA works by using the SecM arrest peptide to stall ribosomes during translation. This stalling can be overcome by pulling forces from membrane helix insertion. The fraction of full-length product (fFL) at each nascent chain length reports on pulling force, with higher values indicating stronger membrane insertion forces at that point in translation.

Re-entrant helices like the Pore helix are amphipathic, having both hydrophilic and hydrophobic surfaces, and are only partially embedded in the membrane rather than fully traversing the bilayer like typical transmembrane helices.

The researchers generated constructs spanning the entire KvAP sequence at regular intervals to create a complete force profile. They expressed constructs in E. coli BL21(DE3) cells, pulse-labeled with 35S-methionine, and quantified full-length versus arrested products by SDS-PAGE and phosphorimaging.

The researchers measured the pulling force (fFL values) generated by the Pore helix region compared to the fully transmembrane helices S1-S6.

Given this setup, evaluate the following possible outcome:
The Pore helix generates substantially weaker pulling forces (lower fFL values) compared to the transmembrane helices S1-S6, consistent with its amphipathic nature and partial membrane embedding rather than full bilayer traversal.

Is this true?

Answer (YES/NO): NO